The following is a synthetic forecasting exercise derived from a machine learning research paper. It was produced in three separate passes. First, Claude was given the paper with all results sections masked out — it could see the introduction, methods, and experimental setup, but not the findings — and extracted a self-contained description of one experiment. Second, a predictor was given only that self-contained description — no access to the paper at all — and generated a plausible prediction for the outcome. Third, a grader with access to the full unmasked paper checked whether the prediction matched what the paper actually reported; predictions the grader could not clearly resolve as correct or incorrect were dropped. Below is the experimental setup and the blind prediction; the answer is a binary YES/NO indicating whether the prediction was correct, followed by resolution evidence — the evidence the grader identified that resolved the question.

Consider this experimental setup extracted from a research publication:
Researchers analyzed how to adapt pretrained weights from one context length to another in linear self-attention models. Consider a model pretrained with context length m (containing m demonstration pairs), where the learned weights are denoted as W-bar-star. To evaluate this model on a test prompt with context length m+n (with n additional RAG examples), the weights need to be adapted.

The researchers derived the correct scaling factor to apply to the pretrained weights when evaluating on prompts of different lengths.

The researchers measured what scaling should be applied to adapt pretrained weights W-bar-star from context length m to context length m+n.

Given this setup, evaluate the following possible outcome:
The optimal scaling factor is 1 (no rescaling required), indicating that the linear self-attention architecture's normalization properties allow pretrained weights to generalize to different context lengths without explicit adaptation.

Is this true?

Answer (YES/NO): NO